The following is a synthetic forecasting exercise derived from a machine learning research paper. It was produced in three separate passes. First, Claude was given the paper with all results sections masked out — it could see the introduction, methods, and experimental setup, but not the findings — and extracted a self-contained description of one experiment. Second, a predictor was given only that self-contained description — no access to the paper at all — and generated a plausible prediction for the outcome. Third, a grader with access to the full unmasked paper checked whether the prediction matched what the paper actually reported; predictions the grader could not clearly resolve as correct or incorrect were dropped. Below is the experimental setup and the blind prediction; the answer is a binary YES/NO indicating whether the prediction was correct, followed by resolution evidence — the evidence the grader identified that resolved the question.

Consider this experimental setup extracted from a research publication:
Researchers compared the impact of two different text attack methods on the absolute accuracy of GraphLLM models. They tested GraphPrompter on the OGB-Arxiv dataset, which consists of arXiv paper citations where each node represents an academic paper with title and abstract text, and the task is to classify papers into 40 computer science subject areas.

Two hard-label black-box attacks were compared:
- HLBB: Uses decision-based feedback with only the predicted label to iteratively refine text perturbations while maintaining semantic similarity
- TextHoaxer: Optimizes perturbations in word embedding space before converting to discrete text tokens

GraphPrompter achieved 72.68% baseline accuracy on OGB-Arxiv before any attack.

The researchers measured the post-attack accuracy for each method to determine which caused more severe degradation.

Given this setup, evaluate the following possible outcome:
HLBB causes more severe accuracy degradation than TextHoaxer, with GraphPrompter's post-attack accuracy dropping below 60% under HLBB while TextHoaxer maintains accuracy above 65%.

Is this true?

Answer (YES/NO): NO